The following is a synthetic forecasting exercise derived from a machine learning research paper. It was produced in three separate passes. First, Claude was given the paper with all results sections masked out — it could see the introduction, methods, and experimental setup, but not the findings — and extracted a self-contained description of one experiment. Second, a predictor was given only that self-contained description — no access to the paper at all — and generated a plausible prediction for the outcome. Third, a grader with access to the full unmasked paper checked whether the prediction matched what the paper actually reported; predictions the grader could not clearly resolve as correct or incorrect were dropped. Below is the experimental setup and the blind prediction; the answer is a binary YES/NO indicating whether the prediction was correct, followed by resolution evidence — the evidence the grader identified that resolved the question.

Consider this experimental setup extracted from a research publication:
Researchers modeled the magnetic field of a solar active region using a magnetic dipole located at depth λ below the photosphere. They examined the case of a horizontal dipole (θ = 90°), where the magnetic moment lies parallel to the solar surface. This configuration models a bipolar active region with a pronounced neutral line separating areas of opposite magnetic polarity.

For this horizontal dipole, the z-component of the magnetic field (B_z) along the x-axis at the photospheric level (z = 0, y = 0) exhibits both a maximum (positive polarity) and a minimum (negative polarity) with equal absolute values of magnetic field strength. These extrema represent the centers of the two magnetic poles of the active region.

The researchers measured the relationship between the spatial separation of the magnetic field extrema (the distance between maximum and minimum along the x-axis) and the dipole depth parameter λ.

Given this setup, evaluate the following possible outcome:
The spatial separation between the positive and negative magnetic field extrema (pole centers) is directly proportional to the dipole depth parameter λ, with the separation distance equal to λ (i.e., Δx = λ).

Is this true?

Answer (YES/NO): YES